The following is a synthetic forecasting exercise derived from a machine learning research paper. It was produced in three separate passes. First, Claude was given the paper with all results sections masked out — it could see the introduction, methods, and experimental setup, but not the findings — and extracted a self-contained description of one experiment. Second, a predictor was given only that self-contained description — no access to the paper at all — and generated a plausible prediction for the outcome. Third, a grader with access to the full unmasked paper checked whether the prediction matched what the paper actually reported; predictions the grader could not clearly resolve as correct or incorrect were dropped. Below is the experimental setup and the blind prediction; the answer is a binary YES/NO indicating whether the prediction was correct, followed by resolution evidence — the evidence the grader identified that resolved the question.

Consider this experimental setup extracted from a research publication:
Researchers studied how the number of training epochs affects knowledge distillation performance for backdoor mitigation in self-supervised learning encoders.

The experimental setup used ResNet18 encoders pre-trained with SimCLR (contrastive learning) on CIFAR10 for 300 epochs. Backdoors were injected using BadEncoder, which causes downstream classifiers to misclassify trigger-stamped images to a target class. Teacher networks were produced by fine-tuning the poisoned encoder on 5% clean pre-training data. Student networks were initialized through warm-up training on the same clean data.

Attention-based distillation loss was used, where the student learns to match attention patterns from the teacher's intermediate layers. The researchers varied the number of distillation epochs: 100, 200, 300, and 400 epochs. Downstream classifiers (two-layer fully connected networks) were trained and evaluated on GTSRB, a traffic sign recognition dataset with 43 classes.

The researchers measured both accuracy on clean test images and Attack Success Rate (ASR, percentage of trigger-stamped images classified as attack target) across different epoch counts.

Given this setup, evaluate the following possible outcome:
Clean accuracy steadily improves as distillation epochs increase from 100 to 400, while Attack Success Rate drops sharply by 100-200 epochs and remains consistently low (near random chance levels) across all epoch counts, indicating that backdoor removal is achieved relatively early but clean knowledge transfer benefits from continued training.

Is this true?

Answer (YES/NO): NO